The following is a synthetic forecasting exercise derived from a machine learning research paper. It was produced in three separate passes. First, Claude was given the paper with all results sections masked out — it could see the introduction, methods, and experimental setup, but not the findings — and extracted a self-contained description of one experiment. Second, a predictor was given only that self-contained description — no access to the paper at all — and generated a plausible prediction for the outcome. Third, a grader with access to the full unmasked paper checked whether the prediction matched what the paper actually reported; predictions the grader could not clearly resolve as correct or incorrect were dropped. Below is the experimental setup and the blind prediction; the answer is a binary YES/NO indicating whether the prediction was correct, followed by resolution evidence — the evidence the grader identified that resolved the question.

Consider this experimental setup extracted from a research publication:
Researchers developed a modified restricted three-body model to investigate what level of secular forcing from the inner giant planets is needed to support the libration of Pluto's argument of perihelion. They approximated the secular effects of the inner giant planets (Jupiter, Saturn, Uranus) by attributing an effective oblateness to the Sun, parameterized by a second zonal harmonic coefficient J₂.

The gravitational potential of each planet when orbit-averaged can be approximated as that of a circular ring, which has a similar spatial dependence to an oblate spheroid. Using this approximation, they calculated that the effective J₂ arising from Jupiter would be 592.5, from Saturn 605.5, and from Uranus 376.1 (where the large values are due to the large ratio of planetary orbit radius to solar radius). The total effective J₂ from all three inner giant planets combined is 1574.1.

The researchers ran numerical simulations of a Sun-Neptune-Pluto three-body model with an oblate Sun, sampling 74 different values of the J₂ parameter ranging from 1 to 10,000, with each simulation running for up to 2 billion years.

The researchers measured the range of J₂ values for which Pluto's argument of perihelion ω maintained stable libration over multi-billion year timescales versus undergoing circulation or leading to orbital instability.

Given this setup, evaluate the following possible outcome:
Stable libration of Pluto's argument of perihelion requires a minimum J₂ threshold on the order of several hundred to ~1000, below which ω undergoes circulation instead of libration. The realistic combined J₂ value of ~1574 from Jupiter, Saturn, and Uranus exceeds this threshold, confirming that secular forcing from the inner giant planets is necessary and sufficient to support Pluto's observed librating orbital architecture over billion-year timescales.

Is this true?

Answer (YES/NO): NO